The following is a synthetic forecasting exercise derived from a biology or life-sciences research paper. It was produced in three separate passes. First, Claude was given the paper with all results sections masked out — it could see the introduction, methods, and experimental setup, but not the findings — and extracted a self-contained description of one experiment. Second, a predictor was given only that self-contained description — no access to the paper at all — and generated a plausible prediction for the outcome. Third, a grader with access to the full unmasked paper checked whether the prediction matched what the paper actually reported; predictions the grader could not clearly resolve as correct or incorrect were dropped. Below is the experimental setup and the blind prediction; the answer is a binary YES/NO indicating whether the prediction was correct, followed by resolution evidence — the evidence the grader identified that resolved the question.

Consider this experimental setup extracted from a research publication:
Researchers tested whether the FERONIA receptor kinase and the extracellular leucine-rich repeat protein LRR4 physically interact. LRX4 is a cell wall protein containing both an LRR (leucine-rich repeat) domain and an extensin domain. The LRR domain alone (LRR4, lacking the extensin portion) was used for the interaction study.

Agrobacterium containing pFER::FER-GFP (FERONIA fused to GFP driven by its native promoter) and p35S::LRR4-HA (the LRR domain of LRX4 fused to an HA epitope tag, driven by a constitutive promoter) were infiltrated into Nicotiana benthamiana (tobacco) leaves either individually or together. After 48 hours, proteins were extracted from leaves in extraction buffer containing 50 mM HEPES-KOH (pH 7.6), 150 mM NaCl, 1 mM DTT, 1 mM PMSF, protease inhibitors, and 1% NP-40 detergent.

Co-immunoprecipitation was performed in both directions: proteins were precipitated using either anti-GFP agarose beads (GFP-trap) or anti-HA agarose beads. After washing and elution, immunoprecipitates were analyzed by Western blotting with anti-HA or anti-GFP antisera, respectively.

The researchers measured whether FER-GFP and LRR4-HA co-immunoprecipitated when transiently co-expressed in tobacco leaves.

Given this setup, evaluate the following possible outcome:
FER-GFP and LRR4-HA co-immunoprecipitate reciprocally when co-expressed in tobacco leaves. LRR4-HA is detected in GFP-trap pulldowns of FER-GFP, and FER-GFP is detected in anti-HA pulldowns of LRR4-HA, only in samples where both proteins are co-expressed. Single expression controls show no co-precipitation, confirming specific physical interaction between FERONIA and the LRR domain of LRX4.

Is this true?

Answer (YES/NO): YES